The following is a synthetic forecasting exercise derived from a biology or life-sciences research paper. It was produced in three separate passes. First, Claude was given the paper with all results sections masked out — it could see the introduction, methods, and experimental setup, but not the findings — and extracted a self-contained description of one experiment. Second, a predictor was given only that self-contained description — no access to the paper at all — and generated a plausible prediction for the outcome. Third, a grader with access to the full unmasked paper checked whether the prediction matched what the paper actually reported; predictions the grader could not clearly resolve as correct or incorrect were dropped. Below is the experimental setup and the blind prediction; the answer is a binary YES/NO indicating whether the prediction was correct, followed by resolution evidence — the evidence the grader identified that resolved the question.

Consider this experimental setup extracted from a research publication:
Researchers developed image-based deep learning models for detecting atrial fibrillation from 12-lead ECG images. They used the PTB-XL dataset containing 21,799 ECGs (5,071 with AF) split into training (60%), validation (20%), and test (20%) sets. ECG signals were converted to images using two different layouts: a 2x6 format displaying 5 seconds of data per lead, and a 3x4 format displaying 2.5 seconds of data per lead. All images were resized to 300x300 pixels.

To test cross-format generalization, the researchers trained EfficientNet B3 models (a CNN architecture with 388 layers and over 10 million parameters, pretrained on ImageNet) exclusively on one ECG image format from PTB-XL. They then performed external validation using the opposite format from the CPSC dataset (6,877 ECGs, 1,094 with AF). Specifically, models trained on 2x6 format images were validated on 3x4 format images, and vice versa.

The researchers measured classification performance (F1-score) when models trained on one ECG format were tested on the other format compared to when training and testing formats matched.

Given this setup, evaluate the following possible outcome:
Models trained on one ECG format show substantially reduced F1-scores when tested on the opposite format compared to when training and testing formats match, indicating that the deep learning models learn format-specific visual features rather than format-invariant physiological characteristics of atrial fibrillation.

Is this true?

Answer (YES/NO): YES